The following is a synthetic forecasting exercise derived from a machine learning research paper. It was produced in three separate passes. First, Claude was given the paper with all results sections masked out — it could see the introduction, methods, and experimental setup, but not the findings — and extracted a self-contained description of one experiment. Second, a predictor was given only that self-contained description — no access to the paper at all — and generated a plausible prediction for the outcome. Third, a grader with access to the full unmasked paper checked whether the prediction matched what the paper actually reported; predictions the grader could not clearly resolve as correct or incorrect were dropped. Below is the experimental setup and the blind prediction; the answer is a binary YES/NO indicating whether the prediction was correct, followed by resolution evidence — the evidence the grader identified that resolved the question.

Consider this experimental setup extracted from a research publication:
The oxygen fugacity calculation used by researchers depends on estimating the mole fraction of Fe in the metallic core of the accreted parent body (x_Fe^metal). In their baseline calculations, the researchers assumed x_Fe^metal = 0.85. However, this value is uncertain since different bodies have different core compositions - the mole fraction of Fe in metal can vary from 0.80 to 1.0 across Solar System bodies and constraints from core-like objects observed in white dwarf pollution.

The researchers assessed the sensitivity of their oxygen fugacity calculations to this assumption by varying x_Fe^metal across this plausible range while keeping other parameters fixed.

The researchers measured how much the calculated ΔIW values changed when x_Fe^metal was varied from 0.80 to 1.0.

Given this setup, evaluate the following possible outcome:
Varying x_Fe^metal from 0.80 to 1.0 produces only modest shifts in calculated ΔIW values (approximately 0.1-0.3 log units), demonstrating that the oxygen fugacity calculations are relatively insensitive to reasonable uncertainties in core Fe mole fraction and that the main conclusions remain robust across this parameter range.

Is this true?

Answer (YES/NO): NO